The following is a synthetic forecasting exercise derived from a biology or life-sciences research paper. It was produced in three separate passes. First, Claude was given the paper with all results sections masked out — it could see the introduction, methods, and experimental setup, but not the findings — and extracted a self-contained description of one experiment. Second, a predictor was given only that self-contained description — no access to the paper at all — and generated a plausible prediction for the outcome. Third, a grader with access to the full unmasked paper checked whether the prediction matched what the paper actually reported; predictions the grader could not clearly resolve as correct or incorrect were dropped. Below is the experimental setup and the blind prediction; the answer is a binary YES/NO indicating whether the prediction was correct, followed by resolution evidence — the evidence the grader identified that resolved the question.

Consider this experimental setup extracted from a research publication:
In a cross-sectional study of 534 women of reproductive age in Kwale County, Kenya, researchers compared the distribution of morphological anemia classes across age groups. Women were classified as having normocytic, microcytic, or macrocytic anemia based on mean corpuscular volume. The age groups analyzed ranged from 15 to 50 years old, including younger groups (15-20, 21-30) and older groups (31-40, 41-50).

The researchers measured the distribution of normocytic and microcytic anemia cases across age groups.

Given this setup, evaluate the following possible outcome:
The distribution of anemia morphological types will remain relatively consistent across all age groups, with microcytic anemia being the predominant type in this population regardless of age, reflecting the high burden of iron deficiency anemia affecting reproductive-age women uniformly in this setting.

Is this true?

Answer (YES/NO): NO